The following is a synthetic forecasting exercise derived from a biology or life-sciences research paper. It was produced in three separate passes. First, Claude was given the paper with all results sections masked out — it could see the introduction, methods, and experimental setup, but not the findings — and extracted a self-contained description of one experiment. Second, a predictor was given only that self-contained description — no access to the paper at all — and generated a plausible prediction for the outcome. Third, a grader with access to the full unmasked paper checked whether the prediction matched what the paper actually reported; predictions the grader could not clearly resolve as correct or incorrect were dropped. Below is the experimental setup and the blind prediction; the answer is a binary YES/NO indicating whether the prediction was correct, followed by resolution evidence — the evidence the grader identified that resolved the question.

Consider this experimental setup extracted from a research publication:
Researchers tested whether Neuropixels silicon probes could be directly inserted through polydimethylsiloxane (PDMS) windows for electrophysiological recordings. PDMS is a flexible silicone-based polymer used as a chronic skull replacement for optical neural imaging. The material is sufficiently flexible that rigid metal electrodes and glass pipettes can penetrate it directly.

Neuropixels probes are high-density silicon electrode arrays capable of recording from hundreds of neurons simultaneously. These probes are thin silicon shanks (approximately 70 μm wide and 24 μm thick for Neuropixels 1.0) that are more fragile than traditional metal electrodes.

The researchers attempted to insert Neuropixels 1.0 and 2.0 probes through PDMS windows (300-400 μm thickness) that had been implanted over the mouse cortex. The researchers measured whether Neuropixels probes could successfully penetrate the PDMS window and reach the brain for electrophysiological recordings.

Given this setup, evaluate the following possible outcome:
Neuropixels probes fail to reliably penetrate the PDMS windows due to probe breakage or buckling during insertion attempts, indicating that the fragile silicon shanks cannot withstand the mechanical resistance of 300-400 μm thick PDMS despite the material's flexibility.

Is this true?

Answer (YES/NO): YES